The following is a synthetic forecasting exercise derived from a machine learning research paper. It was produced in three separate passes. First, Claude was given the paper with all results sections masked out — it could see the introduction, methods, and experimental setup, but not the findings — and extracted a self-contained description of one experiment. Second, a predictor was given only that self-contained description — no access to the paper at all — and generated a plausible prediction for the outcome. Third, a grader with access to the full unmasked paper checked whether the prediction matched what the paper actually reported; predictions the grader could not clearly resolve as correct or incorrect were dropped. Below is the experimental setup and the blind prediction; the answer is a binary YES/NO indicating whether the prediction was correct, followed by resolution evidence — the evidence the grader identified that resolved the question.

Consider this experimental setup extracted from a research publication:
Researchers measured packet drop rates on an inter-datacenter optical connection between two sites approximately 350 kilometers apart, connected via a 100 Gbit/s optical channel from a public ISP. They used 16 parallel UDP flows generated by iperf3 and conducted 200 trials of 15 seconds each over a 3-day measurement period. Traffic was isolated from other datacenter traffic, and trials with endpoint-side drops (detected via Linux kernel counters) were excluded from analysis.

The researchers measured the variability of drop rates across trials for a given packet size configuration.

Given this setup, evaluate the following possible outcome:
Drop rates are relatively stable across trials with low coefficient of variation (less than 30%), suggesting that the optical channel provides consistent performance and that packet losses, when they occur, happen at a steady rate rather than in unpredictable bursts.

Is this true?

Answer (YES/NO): NO